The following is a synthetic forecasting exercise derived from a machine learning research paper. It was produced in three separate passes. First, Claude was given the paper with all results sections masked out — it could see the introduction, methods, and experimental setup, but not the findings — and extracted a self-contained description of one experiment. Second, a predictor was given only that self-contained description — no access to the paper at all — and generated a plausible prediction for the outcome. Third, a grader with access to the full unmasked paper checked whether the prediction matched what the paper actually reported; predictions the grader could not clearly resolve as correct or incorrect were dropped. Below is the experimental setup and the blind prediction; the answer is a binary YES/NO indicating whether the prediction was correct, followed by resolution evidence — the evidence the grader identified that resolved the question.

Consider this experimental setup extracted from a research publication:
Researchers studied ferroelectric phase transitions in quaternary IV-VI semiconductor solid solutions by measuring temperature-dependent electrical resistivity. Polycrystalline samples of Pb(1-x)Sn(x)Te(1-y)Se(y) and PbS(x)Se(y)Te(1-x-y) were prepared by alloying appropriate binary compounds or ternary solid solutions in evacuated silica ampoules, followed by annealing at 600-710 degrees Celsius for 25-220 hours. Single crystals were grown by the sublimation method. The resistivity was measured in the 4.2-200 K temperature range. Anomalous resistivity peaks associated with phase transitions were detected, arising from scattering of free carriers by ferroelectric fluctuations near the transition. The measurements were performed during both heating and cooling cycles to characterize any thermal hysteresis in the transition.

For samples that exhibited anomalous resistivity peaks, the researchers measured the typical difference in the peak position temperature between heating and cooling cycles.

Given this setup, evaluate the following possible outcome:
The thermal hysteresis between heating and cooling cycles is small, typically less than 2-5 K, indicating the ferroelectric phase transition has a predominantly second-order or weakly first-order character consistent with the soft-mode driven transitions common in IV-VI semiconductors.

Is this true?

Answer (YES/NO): YES